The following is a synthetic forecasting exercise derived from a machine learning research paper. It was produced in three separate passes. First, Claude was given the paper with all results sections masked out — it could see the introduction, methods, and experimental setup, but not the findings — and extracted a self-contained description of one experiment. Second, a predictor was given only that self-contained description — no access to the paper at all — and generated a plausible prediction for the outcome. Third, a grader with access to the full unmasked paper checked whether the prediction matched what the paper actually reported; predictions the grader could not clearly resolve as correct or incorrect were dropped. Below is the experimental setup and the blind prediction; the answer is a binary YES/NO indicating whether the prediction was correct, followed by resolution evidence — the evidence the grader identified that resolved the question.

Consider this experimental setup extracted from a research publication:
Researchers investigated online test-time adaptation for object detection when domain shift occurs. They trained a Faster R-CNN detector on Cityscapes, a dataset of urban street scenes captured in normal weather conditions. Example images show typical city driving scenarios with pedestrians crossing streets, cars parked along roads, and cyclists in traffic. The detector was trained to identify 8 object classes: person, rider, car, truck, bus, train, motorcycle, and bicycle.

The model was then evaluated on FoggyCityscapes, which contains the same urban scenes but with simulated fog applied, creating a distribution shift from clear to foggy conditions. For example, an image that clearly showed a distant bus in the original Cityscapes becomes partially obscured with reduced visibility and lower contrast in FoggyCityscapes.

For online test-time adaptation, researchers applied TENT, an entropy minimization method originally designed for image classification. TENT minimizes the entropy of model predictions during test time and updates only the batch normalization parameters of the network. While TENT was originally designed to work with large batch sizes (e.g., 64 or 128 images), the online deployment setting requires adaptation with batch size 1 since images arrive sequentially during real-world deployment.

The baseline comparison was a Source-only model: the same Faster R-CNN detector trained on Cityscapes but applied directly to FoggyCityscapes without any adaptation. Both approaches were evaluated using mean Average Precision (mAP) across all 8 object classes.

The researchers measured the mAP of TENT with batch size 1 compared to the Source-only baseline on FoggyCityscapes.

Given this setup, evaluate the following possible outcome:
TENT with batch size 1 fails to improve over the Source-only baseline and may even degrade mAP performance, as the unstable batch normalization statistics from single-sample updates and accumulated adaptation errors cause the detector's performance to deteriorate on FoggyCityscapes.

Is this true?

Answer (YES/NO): NO